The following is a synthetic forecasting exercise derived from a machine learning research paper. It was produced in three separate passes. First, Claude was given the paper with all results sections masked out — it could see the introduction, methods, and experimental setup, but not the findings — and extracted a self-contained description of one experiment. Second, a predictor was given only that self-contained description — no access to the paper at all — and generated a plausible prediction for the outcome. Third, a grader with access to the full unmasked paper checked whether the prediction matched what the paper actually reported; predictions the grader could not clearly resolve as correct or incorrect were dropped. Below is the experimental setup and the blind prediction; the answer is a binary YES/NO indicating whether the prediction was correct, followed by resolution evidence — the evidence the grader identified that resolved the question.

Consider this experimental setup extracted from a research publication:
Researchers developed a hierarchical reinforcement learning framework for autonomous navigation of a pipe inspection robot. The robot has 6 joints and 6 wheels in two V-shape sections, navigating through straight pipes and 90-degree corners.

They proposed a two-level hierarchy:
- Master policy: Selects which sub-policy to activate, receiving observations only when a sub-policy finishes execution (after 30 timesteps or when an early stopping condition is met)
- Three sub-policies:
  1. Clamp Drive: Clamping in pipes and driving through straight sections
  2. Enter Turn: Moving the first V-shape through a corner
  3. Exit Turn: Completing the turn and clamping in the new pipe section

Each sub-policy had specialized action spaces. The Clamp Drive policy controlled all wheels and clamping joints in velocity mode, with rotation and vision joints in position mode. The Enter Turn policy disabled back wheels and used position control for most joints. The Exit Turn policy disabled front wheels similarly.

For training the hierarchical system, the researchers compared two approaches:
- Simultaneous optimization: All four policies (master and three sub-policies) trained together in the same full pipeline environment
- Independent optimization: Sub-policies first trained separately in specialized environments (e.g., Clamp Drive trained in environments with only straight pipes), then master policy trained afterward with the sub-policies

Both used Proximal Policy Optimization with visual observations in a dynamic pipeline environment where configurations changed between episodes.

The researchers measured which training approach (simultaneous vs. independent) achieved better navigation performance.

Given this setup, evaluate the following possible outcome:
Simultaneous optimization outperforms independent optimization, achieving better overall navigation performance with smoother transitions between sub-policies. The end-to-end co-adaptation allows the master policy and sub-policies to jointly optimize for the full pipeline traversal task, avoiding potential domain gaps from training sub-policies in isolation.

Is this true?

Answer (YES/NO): NO